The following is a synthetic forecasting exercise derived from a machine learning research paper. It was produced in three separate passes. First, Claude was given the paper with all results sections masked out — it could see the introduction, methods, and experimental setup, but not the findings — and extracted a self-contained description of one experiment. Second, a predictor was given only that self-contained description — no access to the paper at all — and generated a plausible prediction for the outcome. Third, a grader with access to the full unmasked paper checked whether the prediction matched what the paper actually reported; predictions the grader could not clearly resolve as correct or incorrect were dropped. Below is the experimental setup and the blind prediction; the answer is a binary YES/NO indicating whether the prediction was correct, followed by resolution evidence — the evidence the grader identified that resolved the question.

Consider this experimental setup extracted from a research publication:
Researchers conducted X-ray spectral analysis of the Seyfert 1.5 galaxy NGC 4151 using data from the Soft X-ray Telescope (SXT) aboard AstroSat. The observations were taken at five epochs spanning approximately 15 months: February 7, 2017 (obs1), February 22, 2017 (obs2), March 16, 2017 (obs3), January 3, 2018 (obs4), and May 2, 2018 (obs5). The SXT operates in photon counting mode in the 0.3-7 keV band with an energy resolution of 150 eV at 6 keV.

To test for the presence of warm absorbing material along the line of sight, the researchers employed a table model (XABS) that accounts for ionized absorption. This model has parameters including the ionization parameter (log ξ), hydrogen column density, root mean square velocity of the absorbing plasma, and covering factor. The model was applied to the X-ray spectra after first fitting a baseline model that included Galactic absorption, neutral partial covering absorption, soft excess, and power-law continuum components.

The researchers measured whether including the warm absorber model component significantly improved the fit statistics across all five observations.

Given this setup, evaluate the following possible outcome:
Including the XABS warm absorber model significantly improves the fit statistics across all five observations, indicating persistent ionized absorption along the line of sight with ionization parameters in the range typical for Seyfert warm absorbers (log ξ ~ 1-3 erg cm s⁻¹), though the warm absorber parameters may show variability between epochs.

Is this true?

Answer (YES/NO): NO